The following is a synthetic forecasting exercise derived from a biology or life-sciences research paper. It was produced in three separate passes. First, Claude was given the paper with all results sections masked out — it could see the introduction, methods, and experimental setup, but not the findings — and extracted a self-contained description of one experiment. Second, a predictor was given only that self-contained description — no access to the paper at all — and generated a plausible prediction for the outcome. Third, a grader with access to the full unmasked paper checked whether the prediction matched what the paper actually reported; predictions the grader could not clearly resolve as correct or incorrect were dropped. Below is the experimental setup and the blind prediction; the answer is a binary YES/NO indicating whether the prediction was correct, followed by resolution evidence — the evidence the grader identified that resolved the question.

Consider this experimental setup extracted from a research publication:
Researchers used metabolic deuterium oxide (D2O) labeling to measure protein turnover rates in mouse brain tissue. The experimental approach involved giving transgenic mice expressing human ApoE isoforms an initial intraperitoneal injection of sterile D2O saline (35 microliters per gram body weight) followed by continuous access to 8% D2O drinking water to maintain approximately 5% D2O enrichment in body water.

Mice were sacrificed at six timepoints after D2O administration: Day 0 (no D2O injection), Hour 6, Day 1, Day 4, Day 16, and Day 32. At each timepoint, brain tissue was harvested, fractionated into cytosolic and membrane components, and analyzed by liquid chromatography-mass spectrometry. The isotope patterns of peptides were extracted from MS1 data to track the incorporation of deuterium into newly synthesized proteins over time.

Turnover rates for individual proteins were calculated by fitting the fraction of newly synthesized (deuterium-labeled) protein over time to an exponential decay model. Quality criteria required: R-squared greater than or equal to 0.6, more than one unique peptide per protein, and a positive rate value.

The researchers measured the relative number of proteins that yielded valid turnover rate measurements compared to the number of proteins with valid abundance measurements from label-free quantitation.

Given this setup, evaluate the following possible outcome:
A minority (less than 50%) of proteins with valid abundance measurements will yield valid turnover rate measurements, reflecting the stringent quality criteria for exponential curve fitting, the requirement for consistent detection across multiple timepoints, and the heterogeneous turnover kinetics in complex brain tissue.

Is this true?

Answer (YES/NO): YES